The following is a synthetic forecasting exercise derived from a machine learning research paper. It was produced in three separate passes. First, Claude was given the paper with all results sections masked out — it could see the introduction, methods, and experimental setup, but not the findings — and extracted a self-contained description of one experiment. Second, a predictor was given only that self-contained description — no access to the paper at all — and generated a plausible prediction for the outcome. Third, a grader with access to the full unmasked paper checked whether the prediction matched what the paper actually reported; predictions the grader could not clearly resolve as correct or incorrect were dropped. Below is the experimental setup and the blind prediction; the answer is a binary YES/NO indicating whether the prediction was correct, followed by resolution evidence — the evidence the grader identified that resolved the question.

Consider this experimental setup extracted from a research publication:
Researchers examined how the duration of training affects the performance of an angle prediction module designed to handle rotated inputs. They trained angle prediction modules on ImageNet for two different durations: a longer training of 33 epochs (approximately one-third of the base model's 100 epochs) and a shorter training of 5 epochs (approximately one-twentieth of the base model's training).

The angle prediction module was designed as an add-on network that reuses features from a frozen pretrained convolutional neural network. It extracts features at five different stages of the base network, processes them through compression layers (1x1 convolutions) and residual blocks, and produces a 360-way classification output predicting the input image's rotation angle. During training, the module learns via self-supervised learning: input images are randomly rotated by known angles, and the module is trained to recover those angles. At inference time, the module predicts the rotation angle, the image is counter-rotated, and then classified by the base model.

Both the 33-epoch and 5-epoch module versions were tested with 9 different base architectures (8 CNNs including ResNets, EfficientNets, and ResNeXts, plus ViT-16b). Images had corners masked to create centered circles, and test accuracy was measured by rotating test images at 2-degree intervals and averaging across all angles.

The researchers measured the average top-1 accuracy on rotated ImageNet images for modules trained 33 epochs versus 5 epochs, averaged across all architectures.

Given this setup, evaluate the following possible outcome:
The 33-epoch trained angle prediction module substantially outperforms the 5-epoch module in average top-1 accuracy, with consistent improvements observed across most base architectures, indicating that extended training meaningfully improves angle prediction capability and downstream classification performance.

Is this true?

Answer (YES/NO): NO